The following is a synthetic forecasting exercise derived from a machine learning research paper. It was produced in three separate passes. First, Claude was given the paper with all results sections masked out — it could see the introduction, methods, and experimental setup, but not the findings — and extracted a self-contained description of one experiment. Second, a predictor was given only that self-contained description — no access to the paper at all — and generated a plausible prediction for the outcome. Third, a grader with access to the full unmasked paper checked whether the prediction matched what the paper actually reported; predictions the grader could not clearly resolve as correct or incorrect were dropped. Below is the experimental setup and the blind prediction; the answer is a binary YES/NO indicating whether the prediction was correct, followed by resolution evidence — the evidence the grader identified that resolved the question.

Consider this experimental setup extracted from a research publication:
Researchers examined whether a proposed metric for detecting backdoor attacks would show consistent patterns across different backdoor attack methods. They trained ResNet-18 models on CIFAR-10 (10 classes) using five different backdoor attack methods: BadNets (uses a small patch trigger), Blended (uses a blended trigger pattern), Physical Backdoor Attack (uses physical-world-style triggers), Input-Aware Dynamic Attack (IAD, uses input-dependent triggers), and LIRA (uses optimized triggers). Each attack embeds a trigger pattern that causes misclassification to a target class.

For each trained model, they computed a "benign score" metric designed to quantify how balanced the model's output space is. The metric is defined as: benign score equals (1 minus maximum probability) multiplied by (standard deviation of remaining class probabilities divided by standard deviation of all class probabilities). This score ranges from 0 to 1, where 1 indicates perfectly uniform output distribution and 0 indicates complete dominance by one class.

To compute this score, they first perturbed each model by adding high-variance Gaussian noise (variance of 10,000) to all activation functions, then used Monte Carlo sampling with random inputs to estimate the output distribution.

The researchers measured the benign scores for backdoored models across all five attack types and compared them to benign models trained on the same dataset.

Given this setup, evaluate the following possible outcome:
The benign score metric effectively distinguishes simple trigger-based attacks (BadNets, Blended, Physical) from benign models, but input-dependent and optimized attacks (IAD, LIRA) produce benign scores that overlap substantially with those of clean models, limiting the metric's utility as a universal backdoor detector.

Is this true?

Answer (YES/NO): NO